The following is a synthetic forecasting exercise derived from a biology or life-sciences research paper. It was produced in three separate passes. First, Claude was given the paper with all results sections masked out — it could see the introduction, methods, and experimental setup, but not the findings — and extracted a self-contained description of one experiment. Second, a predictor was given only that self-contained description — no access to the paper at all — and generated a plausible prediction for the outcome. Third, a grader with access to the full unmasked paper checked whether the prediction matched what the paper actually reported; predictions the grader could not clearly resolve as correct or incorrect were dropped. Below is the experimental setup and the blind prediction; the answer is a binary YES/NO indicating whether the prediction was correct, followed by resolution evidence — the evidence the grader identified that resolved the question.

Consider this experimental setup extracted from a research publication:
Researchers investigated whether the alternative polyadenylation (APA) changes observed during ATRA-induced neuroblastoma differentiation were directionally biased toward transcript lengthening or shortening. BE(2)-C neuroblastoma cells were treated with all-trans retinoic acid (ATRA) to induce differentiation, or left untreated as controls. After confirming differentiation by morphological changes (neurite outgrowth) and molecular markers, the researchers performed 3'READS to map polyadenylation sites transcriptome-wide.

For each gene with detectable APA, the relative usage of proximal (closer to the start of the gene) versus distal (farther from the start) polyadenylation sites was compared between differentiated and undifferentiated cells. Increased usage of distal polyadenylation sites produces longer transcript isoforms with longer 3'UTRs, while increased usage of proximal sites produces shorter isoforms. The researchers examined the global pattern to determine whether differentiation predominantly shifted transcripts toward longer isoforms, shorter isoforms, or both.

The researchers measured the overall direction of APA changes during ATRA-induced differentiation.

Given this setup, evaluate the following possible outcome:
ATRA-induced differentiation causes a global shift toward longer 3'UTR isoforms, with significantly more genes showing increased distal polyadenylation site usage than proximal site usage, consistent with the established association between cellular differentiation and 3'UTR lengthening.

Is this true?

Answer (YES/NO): NO